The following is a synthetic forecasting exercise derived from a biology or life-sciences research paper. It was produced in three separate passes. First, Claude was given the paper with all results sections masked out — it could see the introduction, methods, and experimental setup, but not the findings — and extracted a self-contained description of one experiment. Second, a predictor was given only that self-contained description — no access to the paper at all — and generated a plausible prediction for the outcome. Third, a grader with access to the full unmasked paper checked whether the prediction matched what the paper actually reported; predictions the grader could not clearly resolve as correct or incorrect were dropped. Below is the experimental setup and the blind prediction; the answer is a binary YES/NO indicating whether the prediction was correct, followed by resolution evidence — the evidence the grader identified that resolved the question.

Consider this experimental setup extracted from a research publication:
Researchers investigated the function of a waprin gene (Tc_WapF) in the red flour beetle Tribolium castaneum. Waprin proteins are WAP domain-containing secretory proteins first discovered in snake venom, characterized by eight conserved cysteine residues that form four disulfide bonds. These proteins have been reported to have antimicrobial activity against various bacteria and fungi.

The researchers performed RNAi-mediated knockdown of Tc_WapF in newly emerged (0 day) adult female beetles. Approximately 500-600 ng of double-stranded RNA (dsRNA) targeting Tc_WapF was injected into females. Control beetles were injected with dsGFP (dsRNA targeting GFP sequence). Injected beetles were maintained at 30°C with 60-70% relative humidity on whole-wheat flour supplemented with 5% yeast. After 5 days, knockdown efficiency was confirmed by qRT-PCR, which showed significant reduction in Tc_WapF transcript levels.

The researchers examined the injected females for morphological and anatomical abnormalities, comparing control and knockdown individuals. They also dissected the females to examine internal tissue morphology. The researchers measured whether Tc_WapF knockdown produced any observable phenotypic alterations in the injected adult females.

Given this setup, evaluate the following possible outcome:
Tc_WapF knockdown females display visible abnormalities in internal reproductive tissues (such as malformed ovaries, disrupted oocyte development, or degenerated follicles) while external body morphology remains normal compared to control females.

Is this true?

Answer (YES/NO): NO